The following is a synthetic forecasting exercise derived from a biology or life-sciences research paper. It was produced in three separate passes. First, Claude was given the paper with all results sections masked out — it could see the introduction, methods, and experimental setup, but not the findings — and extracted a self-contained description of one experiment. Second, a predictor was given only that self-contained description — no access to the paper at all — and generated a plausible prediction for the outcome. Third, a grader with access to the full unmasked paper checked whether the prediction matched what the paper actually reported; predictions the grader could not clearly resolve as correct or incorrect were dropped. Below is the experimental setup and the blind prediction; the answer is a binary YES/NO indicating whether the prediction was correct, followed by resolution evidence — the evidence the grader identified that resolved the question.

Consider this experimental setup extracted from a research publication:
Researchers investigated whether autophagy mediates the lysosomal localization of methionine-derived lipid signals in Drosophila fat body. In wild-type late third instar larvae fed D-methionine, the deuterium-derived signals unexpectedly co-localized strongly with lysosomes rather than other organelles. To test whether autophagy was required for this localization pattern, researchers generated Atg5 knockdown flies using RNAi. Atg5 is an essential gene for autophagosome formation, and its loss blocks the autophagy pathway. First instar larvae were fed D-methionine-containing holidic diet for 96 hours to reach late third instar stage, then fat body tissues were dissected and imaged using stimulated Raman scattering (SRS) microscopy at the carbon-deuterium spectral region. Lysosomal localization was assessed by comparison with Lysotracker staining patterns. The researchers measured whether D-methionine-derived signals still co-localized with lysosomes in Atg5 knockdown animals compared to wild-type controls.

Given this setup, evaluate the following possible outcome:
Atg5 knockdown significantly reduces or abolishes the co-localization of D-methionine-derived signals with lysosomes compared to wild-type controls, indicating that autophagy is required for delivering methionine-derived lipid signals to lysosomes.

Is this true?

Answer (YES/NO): YES